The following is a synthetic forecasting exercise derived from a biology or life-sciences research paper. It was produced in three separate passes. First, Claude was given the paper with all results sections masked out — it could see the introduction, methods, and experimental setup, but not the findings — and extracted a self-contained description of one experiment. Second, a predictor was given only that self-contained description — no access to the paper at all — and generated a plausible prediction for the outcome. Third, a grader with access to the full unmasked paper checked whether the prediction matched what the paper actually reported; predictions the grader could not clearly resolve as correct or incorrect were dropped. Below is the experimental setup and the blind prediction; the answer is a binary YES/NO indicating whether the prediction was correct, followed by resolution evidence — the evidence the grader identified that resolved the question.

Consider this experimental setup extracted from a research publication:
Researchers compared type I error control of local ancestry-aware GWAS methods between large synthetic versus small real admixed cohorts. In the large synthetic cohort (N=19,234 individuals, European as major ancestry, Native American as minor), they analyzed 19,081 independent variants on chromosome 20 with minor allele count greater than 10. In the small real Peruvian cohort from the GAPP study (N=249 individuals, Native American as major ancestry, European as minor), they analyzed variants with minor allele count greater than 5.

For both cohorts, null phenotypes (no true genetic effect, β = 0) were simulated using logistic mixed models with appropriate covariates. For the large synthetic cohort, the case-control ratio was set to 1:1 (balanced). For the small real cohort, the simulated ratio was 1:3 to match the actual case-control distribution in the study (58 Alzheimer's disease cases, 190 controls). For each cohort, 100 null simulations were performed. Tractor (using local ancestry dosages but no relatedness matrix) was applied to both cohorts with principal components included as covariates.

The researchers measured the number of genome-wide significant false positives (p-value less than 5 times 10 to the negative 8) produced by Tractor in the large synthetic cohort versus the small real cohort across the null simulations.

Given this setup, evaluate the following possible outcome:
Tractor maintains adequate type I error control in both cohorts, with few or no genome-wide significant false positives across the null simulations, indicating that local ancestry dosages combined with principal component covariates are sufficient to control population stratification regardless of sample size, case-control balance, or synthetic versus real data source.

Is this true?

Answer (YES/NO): NO